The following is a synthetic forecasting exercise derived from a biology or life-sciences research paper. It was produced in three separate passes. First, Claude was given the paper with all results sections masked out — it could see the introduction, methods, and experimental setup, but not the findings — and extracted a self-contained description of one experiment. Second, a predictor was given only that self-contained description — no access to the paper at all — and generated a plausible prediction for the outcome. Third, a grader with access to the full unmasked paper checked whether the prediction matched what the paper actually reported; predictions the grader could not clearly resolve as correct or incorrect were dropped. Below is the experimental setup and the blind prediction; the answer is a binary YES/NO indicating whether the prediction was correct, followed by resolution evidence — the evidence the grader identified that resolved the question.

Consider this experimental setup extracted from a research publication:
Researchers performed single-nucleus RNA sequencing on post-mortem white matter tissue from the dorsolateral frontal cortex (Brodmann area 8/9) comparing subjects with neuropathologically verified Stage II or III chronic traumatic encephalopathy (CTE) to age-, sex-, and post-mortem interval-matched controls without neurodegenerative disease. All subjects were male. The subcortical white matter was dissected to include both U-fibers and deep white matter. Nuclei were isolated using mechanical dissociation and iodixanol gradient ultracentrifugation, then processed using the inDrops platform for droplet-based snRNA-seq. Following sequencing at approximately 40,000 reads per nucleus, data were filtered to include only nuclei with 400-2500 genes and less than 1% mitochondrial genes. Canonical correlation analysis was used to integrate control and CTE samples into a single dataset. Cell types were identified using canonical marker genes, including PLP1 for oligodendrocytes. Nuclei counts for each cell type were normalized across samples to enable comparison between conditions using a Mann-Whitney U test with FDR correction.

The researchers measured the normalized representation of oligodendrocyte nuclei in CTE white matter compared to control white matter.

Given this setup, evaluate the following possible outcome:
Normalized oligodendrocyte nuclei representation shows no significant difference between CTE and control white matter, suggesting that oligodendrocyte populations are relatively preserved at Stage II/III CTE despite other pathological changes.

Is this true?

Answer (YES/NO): NO